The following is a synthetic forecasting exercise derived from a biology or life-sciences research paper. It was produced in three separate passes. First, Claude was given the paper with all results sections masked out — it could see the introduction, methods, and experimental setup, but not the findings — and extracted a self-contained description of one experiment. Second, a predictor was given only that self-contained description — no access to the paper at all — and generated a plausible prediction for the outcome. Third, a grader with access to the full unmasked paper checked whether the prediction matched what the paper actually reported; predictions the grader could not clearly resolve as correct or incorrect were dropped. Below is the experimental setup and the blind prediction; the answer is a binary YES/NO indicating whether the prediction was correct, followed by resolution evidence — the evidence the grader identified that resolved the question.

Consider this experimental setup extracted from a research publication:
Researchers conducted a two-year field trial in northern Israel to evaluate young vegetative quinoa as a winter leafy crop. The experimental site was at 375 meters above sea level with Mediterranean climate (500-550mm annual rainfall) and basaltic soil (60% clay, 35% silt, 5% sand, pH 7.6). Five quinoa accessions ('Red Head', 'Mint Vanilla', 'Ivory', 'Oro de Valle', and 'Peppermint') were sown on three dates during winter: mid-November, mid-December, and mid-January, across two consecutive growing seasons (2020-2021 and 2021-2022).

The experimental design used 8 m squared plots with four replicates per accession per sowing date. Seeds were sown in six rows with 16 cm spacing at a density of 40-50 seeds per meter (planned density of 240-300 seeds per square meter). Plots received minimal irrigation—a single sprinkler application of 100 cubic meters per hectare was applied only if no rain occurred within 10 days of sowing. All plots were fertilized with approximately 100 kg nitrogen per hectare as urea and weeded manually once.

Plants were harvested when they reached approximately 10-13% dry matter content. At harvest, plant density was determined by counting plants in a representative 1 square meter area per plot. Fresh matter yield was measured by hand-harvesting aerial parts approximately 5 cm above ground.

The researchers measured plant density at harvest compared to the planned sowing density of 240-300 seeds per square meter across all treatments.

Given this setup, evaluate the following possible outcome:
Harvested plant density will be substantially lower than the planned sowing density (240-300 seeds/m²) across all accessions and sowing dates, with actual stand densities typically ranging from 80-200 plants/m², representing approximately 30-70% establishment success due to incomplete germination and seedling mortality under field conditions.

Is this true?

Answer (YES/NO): NO